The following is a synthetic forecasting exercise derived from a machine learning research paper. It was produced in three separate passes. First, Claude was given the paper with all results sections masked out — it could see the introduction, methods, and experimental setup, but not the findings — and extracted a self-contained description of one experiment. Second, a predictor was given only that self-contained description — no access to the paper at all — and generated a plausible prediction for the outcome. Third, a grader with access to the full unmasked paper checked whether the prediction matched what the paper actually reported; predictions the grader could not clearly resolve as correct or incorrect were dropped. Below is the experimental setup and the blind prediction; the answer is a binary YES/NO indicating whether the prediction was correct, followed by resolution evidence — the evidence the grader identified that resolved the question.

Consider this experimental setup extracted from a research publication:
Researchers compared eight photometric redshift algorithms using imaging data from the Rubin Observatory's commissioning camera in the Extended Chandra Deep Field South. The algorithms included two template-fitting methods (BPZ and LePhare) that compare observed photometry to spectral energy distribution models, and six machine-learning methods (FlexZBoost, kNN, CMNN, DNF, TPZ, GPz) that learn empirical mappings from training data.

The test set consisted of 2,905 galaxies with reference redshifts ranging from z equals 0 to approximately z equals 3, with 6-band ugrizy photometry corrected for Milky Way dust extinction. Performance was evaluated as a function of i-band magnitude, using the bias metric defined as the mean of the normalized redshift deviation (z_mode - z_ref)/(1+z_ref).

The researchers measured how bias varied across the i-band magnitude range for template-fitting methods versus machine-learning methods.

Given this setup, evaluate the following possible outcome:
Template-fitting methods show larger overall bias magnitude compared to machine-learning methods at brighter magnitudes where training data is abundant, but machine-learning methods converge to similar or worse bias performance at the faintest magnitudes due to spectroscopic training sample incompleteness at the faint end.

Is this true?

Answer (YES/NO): NO